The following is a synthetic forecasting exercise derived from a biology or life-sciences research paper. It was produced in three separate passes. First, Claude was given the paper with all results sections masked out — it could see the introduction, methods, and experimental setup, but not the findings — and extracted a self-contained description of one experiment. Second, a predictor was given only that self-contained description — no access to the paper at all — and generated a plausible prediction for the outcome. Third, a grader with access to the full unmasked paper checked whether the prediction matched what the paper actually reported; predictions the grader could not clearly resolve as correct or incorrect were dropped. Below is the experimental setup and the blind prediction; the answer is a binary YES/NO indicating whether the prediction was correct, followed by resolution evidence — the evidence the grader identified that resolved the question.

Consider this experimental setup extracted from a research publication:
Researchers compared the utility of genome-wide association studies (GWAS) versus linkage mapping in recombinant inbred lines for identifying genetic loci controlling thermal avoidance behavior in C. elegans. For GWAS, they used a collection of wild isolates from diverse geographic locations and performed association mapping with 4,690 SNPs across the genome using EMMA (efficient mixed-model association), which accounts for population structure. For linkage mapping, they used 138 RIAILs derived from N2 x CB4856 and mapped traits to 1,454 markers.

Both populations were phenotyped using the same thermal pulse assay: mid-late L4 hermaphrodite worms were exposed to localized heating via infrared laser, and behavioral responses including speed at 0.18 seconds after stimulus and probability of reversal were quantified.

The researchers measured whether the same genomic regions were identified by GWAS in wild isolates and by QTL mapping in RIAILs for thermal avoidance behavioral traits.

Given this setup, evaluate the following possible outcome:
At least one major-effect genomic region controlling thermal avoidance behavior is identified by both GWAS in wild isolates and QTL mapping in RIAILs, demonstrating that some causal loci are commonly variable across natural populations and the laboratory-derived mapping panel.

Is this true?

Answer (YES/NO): YES